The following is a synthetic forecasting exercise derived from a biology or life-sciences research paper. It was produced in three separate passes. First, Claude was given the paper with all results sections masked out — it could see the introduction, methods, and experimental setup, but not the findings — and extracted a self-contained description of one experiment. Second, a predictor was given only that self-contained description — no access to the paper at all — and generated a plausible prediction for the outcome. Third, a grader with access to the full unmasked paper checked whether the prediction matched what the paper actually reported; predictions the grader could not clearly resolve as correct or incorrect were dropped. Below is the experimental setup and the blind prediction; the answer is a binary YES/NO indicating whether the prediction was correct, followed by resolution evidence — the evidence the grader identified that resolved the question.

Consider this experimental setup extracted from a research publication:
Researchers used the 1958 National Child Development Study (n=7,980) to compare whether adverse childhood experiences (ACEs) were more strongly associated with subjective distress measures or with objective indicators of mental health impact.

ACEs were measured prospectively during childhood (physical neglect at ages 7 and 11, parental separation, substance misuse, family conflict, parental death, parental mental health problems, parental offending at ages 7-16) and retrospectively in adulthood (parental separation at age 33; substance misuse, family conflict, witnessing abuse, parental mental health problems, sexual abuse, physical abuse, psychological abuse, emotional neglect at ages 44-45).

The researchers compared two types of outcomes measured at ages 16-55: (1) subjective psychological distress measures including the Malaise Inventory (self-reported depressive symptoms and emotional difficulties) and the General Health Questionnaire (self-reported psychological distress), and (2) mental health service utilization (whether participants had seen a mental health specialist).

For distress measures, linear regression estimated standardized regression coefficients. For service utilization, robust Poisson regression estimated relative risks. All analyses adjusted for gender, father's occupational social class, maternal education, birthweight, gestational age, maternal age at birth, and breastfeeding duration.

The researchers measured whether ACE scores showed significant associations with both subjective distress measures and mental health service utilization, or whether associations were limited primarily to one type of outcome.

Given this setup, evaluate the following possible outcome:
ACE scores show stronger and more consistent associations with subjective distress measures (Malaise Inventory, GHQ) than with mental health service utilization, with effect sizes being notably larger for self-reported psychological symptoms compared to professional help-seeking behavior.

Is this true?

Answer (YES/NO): NO